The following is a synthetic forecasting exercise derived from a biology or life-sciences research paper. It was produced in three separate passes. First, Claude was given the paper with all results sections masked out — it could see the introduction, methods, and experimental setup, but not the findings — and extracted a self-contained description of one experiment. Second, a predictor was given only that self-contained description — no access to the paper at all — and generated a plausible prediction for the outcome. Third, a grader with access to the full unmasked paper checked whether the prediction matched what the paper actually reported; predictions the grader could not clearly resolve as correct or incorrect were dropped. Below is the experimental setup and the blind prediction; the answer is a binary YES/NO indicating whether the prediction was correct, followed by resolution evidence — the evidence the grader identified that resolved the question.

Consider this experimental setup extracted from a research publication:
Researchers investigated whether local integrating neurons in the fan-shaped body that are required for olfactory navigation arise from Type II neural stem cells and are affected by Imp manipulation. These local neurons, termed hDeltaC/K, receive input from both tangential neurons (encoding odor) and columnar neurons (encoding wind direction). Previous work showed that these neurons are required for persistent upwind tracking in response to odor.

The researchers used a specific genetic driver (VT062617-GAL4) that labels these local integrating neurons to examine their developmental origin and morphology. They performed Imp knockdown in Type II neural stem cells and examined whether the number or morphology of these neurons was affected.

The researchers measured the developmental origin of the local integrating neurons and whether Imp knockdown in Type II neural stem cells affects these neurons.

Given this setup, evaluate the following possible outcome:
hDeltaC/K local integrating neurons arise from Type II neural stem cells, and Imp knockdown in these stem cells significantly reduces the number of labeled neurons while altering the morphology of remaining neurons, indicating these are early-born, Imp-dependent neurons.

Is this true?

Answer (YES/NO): NO